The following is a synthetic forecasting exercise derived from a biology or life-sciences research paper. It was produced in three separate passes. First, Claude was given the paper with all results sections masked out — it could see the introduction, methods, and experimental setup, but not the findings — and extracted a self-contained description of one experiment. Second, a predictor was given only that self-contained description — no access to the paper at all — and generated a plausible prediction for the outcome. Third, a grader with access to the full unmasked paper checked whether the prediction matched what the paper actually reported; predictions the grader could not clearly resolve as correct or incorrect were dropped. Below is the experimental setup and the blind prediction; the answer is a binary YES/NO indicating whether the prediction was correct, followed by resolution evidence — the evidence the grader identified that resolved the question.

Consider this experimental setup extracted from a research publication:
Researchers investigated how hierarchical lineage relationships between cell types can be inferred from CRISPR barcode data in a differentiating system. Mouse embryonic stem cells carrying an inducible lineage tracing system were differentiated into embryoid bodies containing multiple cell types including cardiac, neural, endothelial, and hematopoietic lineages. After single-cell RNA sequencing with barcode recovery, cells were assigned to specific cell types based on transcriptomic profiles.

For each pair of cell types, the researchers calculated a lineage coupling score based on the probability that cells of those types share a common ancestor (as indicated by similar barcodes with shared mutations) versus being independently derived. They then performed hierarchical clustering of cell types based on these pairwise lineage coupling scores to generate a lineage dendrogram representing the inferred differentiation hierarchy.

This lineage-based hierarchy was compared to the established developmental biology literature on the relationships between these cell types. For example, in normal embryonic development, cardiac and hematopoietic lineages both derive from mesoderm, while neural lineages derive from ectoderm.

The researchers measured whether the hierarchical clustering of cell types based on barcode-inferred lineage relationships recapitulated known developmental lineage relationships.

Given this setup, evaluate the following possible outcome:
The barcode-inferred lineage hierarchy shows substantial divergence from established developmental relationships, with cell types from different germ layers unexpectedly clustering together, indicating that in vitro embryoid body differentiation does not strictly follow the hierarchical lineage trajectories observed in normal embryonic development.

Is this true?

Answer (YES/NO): NO